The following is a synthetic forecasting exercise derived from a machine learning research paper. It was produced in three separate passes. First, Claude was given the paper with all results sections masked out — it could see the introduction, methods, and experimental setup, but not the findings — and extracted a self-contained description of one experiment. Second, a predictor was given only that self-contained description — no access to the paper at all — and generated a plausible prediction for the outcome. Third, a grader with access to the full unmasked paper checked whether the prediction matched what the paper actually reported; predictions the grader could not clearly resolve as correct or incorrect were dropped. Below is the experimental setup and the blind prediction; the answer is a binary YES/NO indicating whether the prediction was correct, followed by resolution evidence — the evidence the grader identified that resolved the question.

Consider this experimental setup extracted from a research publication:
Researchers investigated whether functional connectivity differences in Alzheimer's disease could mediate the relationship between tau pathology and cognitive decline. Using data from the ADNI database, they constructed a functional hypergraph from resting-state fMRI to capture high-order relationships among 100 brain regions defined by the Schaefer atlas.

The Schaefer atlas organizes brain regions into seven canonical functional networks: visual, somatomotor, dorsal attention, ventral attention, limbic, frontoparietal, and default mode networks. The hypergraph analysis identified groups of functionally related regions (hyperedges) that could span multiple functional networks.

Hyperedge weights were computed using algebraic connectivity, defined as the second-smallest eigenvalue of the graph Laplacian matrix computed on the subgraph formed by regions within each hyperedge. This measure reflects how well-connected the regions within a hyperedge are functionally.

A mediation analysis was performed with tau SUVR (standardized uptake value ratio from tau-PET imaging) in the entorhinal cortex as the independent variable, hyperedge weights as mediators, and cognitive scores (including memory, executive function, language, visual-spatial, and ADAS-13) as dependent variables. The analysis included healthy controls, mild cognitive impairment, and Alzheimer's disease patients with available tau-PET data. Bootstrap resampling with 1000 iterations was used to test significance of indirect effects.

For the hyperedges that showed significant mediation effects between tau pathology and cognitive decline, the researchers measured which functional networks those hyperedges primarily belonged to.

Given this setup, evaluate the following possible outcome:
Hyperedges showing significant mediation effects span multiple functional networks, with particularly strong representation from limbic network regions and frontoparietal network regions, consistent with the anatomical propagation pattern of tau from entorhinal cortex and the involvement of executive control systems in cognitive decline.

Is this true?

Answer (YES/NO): NO